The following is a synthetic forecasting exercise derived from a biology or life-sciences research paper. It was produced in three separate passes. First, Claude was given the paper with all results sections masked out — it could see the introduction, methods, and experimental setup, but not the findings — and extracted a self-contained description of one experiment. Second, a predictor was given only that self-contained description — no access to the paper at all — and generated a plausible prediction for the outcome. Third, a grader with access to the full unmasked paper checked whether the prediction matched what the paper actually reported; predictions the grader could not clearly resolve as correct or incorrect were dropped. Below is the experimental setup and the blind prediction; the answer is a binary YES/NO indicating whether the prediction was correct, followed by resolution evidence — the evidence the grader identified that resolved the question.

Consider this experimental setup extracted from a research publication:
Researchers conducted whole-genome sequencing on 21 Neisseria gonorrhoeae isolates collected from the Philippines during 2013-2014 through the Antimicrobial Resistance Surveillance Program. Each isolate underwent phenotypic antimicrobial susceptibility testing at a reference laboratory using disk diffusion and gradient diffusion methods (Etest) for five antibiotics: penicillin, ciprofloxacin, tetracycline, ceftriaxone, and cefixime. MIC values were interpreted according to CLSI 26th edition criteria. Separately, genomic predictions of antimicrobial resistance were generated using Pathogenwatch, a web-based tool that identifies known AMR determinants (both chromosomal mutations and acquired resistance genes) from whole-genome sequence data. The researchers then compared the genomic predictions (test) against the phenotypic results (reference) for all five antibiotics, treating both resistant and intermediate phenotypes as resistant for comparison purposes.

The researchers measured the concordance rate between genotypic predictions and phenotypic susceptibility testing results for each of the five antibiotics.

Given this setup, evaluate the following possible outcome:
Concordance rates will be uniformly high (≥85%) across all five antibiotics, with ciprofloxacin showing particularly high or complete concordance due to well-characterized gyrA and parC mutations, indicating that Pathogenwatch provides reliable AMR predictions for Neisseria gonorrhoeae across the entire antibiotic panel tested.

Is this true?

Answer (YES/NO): NO